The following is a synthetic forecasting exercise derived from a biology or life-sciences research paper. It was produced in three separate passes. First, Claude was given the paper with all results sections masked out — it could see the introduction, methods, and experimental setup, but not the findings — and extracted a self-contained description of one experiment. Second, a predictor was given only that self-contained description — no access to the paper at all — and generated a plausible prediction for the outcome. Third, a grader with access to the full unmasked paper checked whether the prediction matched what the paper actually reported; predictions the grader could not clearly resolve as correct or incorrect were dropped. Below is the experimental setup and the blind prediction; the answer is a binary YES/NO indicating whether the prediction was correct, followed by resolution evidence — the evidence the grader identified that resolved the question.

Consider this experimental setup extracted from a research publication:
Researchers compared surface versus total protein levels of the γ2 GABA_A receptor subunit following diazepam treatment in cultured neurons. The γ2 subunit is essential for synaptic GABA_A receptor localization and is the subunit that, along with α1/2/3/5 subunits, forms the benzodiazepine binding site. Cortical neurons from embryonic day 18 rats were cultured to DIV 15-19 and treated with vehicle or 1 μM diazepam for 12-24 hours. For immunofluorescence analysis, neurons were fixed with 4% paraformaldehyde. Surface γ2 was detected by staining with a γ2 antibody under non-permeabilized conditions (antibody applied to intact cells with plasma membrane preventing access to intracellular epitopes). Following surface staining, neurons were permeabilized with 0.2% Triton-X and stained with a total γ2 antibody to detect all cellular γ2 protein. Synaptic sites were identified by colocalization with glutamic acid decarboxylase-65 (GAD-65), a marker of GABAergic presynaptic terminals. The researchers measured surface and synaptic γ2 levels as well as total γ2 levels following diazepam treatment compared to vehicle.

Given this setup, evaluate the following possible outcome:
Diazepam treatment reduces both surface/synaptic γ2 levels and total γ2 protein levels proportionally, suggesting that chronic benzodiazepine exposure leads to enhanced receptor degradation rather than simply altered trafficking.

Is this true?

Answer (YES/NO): NO